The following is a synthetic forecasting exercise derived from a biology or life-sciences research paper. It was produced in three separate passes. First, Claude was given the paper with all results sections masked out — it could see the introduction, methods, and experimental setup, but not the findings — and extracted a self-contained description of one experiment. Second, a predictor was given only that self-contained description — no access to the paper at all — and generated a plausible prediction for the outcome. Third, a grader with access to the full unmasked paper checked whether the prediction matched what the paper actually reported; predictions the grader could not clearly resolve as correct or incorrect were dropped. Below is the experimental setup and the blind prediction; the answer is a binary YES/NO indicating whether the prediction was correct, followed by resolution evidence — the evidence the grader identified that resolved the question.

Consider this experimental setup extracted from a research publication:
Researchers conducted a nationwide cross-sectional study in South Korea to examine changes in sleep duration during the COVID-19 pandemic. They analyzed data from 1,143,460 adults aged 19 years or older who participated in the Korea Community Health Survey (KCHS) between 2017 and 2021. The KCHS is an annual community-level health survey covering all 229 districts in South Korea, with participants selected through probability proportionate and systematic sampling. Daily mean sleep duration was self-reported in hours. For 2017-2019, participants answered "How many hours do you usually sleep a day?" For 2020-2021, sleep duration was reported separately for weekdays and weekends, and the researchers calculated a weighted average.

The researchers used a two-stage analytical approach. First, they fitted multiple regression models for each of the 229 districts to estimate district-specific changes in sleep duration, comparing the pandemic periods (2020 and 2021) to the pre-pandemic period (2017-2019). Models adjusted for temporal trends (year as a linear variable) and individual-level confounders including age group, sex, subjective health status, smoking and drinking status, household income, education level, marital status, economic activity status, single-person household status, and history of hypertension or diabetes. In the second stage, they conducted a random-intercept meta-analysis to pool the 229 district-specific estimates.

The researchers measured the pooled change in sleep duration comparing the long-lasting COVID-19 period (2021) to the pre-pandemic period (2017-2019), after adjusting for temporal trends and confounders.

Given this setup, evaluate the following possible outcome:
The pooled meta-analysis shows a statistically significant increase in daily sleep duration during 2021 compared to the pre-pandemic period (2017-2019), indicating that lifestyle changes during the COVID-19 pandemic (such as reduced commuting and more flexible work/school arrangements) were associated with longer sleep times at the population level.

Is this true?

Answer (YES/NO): YES